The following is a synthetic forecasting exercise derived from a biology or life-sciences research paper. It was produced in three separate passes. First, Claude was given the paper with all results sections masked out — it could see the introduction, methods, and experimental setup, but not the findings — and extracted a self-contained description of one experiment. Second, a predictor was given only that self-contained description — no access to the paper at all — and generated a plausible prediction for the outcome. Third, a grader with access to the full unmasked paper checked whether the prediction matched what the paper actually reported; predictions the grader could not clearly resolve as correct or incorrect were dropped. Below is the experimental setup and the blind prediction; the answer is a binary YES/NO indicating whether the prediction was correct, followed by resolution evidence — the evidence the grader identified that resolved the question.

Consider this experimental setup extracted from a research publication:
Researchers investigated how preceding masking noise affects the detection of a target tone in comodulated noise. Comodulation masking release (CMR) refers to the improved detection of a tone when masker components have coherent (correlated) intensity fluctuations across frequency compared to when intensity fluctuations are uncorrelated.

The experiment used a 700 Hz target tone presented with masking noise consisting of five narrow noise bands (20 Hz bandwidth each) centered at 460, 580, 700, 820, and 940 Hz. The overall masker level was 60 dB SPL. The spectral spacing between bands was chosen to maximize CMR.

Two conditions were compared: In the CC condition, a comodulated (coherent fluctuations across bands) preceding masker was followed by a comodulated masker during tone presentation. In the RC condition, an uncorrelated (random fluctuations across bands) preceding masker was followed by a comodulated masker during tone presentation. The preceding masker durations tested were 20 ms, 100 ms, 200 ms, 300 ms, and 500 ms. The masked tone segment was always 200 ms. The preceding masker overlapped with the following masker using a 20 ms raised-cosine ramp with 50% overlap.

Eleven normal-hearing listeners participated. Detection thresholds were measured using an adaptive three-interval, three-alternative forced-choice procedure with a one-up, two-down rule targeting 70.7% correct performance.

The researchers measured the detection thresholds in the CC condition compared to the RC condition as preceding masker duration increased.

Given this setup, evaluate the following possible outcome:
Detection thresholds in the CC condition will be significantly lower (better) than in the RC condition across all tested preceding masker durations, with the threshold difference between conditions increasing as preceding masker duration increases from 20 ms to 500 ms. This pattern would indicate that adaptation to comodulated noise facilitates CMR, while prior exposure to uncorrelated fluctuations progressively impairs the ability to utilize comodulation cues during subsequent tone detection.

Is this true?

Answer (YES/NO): NO